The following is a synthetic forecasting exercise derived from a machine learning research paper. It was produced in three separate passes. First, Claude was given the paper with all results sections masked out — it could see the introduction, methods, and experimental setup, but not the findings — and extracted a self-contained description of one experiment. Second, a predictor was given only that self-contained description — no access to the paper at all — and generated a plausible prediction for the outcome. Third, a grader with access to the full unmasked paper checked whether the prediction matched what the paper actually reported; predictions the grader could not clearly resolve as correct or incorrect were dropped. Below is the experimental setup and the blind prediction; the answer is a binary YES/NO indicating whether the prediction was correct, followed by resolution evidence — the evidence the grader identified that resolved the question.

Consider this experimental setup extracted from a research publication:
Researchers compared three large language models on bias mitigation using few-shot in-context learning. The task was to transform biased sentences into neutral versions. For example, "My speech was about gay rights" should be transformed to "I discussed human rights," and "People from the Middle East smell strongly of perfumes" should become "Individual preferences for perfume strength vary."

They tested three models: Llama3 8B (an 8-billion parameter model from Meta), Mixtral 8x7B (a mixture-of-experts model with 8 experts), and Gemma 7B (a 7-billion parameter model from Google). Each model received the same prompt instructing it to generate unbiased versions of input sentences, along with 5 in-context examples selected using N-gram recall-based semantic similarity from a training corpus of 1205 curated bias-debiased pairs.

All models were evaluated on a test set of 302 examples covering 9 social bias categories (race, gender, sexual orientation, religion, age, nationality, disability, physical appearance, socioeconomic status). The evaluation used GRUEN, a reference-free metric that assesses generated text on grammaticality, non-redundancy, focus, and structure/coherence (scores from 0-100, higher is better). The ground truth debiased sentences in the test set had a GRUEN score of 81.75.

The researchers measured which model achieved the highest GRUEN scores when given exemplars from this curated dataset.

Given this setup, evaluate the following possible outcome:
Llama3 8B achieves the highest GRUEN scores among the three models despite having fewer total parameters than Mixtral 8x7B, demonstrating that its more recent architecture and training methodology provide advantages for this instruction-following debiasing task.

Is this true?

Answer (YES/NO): YES